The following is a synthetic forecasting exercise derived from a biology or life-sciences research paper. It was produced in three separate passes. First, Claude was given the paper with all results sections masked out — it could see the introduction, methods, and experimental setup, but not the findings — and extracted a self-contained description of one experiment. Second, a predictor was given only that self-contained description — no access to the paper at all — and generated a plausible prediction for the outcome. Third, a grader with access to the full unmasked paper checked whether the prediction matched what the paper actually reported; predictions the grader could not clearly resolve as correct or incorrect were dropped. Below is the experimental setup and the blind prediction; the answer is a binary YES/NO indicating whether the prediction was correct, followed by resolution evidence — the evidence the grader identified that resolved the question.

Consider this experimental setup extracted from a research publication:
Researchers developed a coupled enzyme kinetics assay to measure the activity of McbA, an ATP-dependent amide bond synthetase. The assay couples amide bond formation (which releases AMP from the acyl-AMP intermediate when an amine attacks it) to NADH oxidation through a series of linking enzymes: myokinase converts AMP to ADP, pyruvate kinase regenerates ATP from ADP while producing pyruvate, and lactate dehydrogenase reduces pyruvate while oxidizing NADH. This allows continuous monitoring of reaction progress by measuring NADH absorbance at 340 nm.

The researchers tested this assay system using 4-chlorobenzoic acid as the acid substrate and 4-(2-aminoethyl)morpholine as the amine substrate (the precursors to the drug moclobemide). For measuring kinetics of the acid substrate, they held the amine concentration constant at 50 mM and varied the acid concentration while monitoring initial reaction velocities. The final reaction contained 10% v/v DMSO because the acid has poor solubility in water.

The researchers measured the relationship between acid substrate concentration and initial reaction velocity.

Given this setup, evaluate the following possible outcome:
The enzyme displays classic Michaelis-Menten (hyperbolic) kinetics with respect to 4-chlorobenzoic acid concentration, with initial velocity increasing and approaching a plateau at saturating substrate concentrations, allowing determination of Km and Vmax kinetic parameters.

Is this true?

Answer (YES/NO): NO